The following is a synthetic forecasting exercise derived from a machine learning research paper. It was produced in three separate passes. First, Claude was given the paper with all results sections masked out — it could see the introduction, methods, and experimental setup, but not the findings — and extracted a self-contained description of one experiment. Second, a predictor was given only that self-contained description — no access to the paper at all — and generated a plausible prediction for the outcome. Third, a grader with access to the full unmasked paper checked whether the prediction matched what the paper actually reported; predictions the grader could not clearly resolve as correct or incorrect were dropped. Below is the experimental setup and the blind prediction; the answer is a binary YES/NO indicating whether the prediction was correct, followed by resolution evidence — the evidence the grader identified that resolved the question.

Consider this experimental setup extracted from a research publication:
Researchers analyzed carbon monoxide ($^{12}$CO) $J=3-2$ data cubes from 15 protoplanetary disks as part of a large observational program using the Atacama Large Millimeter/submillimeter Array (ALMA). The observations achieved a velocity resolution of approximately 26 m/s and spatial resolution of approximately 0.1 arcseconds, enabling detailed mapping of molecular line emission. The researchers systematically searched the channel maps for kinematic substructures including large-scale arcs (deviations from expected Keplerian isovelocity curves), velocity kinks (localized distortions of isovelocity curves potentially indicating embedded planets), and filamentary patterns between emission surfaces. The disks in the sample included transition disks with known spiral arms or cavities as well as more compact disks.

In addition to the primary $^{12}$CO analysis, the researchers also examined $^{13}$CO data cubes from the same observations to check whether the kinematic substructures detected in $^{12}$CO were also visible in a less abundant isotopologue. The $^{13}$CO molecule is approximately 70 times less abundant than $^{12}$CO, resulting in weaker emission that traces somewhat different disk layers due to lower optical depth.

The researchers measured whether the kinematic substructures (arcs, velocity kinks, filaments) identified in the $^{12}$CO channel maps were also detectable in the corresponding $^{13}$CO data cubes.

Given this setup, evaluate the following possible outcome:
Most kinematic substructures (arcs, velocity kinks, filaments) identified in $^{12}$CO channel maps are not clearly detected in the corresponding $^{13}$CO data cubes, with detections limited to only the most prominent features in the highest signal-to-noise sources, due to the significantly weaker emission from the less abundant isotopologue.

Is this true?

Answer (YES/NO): NO